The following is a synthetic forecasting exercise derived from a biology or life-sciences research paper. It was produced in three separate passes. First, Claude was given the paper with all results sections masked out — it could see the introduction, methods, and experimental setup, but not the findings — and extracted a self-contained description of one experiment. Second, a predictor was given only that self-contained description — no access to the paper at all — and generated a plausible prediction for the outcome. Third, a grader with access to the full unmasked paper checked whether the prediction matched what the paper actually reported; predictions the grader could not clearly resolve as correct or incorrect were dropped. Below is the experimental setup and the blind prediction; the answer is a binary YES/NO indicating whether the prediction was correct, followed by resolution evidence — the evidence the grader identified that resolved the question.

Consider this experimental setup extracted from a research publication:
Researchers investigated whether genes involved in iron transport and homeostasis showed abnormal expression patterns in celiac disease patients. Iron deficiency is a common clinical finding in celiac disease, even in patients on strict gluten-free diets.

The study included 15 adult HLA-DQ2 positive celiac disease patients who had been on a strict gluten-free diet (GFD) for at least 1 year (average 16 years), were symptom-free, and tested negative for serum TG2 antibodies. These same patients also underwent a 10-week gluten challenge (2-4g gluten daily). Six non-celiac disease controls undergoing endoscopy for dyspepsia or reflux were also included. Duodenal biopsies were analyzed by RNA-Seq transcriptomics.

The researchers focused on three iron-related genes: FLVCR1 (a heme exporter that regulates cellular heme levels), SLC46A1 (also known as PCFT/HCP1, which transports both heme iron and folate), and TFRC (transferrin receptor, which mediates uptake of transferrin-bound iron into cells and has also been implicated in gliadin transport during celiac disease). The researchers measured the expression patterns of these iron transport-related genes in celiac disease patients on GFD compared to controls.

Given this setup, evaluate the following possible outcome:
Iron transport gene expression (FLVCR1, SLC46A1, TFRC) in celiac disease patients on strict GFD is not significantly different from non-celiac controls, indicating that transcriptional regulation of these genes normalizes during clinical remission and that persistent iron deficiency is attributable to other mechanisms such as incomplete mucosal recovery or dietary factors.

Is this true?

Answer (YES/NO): NO